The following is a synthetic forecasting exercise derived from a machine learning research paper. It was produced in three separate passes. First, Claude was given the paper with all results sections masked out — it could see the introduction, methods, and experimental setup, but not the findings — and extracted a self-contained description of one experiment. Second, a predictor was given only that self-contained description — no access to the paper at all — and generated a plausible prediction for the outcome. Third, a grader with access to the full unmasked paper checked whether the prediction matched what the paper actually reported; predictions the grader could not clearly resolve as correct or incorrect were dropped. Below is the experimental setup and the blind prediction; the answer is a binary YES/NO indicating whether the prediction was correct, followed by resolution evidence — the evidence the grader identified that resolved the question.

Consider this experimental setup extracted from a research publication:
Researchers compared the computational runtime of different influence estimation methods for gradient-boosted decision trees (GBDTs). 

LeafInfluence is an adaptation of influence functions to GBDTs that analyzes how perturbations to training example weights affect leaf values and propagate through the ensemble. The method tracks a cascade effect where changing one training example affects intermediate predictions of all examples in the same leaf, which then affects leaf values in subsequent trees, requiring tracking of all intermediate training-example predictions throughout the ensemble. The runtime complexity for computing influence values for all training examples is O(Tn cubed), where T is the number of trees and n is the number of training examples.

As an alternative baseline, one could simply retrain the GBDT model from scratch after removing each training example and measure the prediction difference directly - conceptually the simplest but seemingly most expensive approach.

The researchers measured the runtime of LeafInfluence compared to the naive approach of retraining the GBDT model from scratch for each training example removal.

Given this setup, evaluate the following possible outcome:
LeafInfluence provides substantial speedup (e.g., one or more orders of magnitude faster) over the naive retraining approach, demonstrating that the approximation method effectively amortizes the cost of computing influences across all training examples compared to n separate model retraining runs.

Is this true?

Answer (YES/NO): NO